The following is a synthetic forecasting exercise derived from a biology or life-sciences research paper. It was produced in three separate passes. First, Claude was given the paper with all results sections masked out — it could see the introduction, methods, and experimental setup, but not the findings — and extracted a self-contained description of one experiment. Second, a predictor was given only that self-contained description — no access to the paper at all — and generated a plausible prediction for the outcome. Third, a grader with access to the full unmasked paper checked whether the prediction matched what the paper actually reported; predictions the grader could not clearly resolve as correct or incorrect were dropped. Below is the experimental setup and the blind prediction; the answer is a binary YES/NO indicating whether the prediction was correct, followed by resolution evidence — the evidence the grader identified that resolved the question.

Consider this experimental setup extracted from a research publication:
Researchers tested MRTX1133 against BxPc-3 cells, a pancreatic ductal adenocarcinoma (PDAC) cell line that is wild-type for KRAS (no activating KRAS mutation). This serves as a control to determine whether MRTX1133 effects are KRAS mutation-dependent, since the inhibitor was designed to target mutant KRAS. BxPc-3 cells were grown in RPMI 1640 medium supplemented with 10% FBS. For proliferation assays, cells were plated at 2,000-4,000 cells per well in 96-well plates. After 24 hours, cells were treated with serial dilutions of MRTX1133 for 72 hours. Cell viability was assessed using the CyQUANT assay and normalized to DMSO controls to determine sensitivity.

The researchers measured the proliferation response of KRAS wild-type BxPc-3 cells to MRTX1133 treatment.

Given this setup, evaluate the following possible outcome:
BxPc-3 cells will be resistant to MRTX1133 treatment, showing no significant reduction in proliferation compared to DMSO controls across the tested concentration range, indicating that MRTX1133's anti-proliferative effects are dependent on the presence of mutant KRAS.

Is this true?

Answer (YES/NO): YES